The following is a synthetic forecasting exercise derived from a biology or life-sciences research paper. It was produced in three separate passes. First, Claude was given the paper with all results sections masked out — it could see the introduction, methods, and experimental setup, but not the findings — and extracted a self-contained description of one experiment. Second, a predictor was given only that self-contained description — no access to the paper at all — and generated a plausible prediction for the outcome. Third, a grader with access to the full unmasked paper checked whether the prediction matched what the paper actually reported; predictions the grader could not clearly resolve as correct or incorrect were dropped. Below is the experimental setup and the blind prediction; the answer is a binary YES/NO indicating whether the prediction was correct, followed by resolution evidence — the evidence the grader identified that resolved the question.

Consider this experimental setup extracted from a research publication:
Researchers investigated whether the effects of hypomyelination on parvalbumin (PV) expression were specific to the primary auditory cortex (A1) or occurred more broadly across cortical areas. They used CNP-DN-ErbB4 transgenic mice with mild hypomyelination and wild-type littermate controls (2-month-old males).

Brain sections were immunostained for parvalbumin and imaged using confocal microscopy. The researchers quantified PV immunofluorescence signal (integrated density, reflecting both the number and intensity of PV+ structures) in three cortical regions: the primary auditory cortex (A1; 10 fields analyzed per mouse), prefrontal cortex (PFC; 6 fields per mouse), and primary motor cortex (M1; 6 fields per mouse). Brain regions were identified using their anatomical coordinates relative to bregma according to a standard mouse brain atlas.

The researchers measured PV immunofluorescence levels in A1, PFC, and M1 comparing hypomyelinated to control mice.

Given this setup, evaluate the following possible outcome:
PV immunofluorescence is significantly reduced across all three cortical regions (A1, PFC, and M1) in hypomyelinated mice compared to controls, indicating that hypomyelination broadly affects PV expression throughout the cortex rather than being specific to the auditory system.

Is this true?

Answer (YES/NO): YES